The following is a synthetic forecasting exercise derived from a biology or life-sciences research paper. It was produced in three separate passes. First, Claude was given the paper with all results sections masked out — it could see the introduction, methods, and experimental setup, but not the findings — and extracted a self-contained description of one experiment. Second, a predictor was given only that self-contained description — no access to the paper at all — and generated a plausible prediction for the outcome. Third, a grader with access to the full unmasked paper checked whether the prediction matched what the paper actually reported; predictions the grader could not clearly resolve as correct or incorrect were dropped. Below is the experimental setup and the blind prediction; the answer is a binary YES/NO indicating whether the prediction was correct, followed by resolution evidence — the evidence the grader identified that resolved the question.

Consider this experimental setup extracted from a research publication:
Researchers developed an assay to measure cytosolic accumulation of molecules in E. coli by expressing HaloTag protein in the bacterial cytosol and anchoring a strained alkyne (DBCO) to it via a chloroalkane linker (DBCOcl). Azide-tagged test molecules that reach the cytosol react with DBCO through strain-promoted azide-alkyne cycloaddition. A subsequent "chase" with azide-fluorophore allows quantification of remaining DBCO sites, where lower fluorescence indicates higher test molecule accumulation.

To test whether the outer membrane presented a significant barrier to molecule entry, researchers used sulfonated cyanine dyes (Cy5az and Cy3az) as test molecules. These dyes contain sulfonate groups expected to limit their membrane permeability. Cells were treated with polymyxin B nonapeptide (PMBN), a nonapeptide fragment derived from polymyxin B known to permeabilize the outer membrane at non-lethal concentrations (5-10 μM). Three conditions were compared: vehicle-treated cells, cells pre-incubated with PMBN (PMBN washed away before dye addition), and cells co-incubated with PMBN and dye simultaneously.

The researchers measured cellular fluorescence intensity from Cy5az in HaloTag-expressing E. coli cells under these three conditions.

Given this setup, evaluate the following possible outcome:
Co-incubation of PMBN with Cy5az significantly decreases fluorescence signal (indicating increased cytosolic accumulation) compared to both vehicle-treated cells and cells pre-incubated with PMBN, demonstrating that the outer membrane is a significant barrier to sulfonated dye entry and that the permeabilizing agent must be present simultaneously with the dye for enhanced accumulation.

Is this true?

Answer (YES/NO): NO